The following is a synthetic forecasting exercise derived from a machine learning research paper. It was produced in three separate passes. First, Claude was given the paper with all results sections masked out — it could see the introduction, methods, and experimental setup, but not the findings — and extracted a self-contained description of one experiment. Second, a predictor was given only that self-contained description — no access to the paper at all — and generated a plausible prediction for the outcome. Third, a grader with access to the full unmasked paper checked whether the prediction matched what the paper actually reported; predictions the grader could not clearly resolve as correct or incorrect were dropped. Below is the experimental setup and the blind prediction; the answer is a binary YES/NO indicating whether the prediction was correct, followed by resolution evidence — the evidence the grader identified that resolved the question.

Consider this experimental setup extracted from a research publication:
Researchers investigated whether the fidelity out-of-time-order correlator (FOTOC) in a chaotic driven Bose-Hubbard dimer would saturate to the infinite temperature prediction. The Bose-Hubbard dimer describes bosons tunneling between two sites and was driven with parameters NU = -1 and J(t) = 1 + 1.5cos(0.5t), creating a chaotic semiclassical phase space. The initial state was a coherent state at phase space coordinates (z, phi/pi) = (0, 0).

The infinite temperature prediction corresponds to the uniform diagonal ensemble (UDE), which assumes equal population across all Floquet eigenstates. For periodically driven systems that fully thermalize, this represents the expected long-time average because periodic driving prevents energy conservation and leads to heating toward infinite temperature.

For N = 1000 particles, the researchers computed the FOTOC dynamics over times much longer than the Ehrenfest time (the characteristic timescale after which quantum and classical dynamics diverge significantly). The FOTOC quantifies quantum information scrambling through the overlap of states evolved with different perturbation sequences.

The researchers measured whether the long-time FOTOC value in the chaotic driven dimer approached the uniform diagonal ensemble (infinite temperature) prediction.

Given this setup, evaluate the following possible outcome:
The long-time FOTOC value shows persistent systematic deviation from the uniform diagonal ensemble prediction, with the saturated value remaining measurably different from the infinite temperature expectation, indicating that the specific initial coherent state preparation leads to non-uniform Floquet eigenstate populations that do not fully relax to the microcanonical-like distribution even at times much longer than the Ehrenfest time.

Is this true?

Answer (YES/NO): NO